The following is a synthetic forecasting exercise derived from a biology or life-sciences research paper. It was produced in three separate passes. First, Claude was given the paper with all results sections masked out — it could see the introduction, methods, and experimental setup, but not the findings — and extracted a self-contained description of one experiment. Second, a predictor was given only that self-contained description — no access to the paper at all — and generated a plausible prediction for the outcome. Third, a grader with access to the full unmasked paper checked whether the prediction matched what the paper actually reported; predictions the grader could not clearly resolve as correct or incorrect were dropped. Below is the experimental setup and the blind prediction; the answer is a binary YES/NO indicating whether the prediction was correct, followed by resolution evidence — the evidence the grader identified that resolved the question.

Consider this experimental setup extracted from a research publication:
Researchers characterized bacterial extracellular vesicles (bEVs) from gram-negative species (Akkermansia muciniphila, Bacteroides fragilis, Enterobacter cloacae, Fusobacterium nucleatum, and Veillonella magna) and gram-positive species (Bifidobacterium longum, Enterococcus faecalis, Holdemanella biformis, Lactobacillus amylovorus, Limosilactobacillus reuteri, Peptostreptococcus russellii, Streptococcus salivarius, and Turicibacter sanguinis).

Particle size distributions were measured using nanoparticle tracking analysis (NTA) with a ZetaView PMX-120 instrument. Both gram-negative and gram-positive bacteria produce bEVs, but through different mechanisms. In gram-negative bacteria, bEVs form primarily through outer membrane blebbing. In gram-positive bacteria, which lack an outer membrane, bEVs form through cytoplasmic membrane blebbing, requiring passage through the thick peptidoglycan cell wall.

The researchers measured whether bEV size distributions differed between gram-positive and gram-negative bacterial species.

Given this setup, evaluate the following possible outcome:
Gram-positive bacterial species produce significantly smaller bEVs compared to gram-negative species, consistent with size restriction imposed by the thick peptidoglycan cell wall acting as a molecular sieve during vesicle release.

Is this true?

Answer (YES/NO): NO